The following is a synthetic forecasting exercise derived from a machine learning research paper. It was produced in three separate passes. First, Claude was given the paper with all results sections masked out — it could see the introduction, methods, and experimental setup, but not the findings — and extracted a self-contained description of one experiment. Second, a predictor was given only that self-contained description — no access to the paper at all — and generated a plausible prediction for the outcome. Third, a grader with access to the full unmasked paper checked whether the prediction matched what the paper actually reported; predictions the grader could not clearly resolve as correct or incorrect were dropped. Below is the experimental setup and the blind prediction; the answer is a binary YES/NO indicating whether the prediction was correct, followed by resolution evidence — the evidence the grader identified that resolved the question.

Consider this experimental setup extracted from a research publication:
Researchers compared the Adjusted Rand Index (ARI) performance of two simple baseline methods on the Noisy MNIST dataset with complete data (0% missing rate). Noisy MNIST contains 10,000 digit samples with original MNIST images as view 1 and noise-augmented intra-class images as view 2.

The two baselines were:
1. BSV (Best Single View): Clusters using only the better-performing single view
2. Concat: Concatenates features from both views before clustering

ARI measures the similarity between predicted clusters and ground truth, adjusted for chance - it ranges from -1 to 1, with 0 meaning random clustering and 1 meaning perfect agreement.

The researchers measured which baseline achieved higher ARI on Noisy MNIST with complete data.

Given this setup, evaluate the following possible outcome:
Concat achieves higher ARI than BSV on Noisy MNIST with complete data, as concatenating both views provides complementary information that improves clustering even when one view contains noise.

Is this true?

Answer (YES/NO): NO